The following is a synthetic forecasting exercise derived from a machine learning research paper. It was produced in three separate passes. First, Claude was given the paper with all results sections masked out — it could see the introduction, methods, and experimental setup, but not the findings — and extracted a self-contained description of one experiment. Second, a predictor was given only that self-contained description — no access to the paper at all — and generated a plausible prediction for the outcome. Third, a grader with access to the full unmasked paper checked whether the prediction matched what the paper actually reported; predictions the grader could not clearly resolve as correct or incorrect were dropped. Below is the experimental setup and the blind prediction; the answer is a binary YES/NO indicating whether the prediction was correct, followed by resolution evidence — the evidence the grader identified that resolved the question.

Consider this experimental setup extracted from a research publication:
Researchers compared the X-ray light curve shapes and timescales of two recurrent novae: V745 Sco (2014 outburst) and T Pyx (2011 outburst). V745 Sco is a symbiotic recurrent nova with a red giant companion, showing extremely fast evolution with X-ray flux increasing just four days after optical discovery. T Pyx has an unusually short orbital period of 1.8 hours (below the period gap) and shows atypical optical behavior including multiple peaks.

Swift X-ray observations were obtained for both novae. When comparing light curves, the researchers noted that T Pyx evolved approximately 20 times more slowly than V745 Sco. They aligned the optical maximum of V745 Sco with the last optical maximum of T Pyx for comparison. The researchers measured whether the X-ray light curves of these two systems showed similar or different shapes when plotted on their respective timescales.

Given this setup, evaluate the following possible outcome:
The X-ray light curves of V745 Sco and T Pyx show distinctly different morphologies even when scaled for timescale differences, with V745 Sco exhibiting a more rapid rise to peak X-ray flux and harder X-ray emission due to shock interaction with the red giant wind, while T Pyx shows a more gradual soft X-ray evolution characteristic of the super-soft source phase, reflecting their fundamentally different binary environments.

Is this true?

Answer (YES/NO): NO